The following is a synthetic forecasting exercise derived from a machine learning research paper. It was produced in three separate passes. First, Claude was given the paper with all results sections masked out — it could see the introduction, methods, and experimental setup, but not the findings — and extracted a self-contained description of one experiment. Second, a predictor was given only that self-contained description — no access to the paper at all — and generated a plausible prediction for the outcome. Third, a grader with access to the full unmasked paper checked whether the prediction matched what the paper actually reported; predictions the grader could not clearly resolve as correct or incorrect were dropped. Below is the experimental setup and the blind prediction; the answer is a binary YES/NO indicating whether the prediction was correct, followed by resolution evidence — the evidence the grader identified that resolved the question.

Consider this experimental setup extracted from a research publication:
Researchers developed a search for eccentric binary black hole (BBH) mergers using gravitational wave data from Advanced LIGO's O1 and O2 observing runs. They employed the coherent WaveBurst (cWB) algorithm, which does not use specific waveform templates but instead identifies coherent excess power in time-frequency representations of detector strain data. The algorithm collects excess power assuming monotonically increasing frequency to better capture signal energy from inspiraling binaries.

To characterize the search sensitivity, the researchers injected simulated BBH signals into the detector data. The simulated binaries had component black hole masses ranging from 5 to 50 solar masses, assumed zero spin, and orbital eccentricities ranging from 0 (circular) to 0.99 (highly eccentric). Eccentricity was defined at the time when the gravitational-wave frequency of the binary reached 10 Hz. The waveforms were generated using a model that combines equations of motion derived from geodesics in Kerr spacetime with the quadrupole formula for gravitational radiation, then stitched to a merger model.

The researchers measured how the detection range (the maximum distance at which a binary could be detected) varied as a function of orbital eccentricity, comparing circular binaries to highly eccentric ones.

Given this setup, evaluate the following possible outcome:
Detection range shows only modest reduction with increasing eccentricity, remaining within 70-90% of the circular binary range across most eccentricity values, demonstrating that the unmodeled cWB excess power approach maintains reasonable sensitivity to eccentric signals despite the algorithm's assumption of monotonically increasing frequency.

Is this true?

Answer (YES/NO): NO